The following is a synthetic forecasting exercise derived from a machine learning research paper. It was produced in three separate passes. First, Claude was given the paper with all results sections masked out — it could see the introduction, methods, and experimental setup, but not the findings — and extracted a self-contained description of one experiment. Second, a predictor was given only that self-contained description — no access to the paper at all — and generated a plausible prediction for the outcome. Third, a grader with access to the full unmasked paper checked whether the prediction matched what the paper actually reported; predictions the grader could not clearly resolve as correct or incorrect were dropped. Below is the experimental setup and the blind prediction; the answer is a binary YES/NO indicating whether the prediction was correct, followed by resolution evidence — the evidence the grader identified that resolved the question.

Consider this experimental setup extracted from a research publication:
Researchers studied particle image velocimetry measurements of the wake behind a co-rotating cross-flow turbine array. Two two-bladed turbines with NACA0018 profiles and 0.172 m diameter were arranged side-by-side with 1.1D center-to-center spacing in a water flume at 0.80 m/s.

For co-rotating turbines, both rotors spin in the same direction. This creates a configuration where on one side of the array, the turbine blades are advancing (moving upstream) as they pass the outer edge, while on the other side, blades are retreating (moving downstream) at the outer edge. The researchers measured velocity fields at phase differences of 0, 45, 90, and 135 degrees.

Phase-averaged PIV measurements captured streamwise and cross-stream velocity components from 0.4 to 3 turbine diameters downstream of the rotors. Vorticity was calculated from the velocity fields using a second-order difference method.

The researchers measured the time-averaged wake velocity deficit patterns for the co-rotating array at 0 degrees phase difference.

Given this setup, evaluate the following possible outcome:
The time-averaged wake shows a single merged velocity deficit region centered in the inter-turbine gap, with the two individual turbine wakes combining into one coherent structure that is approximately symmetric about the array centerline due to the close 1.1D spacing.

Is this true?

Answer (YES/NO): NO